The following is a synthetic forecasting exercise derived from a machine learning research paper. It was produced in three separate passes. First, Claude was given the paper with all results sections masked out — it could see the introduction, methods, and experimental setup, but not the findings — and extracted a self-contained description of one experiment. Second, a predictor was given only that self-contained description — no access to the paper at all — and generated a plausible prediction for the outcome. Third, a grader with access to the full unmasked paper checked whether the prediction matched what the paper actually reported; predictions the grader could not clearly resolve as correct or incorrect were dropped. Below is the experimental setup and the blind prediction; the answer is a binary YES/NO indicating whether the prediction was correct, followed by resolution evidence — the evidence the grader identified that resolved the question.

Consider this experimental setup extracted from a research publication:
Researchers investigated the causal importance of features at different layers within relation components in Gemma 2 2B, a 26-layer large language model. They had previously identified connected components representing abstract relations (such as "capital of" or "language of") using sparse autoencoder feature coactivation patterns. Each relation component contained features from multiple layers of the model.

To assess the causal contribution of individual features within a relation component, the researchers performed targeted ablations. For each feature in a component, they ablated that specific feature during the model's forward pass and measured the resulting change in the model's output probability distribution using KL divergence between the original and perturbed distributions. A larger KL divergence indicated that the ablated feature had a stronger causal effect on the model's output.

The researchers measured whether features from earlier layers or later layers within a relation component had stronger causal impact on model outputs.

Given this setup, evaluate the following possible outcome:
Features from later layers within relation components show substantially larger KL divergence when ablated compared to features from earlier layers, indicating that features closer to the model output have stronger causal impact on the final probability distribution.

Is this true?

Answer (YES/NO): YES